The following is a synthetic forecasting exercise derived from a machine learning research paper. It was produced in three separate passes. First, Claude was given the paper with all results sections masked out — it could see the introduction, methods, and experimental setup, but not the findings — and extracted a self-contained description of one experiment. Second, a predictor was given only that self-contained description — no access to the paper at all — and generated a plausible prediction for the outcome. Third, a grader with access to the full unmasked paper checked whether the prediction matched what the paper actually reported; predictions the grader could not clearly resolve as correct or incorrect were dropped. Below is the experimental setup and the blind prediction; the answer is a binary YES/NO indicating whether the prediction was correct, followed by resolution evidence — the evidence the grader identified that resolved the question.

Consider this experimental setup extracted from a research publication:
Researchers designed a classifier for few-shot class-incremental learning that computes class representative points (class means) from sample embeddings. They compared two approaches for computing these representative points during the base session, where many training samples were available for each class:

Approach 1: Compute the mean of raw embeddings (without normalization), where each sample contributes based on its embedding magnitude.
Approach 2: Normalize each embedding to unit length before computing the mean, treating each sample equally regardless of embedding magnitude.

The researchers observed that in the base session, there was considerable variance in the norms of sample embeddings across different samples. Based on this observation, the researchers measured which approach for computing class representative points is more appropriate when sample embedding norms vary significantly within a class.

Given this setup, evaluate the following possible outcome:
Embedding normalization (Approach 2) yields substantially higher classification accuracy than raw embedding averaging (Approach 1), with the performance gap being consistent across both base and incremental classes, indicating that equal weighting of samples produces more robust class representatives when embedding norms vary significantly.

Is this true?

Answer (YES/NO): NO